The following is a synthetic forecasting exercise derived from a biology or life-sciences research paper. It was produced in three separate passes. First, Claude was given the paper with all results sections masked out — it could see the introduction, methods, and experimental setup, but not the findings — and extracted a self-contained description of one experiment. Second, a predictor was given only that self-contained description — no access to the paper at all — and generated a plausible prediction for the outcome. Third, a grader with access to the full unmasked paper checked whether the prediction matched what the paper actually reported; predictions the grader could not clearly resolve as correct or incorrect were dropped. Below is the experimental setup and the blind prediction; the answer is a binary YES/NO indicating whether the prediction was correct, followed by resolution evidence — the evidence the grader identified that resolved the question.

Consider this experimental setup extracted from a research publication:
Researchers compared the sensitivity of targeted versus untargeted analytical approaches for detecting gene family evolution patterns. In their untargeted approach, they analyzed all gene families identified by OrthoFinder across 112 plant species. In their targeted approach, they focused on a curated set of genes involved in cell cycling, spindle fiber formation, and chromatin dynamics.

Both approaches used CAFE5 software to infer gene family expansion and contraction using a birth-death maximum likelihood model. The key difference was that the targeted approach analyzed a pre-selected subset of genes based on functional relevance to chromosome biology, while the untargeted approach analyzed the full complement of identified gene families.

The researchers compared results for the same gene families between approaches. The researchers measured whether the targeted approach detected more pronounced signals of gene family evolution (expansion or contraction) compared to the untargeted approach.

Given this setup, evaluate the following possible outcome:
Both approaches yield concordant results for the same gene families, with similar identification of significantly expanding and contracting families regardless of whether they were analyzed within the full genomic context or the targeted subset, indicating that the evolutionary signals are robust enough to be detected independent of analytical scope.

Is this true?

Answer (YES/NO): NO